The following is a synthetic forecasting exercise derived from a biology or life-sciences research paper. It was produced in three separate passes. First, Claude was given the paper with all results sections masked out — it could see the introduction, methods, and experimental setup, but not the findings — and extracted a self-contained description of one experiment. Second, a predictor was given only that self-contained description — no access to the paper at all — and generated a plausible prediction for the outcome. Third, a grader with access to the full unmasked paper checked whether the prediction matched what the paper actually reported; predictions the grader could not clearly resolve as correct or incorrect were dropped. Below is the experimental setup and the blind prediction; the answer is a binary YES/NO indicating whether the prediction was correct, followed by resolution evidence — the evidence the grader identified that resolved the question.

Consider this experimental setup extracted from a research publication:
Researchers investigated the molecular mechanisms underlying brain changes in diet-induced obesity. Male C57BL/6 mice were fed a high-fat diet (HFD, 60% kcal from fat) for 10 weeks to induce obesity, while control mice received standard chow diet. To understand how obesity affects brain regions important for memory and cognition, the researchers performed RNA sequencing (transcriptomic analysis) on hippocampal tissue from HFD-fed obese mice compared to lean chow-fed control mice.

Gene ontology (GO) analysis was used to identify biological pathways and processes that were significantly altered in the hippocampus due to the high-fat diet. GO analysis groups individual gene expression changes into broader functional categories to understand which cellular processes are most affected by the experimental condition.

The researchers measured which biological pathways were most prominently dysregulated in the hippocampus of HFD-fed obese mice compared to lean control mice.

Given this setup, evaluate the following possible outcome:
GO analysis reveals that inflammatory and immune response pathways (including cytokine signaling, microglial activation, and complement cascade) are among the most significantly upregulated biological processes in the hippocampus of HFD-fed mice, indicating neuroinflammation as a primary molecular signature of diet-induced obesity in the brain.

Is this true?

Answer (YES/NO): NO